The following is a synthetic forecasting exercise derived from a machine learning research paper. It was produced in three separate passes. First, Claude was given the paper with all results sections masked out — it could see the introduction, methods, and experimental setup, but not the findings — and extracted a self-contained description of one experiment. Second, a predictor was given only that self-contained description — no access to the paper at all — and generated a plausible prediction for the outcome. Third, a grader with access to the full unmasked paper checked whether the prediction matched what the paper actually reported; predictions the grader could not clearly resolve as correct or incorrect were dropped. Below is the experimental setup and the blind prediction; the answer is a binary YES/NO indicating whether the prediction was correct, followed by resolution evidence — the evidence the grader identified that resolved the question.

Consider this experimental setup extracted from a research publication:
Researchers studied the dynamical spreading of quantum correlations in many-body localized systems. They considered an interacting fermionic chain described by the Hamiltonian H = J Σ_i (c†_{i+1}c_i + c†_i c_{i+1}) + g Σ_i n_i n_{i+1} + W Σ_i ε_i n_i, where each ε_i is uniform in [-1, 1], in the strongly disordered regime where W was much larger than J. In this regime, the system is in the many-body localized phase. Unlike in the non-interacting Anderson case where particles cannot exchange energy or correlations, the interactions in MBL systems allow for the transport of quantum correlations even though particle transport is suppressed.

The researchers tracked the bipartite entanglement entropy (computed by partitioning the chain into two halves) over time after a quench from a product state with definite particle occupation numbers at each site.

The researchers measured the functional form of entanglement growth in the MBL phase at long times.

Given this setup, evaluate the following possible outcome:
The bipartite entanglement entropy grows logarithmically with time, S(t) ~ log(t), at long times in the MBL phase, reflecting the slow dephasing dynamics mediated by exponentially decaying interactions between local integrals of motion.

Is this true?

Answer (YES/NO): YES